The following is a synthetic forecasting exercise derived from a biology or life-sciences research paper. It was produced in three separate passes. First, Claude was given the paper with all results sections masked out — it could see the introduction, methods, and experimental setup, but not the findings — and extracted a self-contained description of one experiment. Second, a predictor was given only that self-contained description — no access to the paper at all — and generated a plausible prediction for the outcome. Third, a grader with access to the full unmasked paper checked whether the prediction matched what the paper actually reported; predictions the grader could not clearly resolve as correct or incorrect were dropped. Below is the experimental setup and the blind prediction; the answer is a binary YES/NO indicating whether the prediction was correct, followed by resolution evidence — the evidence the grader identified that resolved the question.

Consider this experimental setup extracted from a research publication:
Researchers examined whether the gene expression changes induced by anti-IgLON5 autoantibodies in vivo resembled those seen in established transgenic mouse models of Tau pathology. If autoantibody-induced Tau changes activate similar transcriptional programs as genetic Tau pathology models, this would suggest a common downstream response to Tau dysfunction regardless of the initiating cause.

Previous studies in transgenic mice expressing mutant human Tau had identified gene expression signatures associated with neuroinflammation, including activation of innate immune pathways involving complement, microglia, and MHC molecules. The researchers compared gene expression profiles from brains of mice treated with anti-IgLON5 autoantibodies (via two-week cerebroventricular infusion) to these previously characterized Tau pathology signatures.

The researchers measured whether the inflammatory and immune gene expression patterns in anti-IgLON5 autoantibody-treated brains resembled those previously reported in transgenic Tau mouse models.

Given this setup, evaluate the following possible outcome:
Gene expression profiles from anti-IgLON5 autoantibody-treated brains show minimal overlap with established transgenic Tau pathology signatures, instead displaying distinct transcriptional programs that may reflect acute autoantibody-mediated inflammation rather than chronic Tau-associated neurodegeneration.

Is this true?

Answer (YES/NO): NO